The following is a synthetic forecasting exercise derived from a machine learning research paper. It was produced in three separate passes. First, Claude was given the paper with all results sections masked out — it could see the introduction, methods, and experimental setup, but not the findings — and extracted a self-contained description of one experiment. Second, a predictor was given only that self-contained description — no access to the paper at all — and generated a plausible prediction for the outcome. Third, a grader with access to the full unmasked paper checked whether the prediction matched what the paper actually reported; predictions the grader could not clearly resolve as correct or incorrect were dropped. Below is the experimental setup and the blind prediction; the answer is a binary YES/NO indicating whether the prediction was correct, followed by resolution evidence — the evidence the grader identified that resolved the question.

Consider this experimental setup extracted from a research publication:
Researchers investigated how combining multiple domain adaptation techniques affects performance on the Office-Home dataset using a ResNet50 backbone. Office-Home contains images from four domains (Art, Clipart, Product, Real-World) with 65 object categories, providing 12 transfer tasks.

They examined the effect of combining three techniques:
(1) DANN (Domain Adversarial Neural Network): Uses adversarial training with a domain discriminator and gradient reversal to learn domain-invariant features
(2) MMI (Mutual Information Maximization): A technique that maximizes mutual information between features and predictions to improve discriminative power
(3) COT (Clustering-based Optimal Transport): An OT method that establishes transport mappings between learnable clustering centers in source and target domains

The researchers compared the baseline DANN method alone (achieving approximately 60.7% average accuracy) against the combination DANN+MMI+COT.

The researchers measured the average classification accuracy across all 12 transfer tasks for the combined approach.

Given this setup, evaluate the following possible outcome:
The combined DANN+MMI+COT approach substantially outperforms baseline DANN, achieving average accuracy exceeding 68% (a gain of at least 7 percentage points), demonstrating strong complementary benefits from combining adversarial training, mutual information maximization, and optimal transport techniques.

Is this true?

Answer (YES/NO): YES